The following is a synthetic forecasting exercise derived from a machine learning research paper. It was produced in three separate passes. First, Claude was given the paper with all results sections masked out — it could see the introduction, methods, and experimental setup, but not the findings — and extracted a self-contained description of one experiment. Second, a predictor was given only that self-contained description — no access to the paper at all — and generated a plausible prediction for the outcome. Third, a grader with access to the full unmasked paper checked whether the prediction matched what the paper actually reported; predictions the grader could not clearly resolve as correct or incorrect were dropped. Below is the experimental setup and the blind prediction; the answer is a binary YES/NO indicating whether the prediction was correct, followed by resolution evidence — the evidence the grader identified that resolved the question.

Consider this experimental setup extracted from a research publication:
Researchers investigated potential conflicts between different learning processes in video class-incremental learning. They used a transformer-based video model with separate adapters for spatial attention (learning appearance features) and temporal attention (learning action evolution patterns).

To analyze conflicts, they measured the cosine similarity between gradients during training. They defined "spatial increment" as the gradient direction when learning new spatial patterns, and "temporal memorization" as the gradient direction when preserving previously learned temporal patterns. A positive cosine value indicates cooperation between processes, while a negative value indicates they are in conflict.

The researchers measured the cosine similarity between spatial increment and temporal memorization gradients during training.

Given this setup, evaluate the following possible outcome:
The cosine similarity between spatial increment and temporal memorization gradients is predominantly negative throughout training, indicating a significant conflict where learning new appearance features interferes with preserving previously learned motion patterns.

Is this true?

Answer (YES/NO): YES